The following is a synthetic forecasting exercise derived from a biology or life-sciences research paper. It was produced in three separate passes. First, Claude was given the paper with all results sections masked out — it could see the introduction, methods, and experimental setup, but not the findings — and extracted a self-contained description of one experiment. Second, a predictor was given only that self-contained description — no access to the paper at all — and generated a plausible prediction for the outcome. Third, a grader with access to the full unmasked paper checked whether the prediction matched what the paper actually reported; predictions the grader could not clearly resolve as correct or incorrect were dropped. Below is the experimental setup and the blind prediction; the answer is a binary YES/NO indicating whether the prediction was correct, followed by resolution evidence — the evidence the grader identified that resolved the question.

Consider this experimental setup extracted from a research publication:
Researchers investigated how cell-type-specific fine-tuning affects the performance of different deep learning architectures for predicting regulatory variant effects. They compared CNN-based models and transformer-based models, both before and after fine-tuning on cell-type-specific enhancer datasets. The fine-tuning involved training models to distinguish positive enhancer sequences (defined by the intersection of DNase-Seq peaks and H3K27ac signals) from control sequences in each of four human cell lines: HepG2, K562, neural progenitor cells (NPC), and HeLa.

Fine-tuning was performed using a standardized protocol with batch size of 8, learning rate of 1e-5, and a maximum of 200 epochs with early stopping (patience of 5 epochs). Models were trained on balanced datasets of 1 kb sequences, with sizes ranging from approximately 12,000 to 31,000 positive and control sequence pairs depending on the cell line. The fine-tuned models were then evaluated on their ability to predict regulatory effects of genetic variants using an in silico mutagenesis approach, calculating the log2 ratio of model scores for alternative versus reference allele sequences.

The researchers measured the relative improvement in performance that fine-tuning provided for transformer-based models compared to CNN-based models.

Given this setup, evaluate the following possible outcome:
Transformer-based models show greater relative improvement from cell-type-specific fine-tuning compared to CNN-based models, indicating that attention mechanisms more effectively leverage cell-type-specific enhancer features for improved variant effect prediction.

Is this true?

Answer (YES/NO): NO